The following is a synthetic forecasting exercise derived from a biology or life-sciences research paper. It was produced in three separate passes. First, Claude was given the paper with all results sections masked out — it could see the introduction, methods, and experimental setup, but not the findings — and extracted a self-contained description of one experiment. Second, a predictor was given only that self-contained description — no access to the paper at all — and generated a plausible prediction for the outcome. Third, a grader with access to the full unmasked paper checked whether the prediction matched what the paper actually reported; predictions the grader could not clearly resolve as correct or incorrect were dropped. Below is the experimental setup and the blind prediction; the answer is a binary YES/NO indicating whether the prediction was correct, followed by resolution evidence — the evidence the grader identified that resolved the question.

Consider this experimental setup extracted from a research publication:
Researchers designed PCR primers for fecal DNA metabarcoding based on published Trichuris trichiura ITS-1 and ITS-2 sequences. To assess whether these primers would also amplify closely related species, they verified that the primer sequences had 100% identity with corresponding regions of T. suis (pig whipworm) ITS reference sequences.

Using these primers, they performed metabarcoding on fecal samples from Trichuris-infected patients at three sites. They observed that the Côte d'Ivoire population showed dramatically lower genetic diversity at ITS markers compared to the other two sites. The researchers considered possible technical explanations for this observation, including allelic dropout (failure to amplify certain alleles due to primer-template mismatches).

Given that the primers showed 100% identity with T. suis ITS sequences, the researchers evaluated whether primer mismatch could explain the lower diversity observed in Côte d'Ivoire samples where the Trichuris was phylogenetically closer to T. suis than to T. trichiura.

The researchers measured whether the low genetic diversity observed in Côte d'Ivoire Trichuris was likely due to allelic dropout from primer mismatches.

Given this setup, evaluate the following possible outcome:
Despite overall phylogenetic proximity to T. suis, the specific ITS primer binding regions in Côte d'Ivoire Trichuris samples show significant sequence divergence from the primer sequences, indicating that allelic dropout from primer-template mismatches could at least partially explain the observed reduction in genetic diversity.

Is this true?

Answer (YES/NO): NO